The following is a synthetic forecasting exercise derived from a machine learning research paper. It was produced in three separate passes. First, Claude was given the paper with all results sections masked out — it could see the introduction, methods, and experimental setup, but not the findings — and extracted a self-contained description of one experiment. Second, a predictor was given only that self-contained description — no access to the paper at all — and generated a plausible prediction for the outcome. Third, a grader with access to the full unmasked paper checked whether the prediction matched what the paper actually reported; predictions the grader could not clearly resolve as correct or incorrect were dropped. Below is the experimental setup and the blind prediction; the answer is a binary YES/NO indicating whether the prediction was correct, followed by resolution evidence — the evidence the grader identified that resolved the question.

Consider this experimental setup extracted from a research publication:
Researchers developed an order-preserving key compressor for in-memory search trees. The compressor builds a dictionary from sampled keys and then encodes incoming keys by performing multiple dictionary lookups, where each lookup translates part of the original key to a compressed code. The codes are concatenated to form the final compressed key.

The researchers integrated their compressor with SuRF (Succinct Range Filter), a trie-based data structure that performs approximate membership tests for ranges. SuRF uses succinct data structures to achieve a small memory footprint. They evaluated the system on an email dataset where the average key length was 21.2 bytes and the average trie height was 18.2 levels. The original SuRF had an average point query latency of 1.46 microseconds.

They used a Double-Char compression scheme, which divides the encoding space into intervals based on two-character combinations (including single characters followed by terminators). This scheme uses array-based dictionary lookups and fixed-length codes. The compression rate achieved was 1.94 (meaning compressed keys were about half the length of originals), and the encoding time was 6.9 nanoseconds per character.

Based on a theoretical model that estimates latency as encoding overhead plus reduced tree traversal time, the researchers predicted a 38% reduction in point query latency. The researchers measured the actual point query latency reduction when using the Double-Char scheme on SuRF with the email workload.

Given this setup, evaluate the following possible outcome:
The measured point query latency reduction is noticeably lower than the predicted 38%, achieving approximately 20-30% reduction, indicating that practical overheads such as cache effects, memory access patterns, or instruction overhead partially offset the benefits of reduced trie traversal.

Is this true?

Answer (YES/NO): NO